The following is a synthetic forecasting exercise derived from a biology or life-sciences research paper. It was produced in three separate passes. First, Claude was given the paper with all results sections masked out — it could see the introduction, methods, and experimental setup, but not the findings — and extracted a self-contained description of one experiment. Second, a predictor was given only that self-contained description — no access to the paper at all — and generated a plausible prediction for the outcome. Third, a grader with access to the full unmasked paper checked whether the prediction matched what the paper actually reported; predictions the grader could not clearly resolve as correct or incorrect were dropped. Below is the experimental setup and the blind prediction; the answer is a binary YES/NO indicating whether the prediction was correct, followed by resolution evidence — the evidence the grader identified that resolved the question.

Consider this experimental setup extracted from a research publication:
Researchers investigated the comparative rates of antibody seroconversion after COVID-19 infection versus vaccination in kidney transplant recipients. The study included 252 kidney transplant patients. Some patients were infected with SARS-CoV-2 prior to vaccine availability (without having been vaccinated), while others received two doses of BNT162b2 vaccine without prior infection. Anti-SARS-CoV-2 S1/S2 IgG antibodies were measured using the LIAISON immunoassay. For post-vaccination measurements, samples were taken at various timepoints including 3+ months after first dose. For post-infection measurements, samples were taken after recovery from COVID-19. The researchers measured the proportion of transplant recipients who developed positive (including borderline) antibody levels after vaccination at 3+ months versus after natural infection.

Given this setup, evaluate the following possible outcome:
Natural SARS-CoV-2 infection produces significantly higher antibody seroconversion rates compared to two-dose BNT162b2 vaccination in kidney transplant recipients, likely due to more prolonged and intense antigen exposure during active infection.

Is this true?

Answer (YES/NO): YES